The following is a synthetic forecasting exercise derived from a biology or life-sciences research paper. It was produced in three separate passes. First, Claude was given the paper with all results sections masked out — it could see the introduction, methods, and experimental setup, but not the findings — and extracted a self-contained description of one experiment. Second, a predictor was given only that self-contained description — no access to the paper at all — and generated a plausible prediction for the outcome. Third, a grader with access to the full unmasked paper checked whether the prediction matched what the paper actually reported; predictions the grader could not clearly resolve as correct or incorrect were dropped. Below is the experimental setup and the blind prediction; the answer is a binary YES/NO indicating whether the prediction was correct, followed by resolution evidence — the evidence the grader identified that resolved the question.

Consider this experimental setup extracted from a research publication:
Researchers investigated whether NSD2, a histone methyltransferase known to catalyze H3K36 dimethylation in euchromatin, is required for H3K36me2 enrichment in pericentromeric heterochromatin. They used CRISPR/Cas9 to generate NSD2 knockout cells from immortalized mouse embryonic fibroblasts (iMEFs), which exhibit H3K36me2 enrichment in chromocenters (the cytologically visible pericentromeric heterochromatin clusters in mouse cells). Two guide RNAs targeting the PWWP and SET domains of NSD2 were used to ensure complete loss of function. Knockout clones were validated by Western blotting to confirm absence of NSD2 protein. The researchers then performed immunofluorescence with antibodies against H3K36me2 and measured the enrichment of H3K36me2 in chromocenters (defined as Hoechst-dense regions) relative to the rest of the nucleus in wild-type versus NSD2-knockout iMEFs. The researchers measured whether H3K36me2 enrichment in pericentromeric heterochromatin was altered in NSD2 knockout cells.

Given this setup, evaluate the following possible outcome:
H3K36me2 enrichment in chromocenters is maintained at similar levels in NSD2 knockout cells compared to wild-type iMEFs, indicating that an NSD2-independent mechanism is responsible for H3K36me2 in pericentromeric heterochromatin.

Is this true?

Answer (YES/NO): NO